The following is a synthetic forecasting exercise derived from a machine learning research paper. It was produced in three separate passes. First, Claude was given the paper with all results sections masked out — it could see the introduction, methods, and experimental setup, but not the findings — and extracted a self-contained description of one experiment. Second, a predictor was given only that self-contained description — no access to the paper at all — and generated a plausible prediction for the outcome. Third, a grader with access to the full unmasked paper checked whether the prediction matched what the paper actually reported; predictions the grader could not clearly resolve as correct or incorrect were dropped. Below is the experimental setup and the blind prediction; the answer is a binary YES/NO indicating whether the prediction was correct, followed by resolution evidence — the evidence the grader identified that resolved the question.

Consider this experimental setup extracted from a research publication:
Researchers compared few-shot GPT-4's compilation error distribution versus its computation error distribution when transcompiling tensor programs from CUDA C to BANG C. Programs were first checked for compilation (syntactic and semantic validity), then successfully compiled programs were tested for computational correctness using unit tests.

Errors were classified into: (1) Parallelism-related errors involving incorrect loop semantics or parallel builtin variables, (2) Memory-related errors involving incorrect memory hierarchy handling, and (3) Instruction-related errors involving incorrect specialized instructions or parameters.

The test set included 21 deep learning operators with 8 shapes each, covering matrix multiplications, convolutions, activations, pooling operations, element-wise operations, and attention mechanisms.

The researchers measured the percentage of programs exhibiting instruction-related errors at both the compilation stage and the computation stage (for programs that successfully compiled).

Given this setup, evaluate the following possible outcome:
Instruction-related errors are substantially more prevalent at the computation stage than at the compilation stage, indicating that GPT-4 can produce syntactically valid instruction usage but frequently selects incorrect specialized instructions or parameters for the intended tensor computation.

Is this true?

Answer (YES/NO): YES